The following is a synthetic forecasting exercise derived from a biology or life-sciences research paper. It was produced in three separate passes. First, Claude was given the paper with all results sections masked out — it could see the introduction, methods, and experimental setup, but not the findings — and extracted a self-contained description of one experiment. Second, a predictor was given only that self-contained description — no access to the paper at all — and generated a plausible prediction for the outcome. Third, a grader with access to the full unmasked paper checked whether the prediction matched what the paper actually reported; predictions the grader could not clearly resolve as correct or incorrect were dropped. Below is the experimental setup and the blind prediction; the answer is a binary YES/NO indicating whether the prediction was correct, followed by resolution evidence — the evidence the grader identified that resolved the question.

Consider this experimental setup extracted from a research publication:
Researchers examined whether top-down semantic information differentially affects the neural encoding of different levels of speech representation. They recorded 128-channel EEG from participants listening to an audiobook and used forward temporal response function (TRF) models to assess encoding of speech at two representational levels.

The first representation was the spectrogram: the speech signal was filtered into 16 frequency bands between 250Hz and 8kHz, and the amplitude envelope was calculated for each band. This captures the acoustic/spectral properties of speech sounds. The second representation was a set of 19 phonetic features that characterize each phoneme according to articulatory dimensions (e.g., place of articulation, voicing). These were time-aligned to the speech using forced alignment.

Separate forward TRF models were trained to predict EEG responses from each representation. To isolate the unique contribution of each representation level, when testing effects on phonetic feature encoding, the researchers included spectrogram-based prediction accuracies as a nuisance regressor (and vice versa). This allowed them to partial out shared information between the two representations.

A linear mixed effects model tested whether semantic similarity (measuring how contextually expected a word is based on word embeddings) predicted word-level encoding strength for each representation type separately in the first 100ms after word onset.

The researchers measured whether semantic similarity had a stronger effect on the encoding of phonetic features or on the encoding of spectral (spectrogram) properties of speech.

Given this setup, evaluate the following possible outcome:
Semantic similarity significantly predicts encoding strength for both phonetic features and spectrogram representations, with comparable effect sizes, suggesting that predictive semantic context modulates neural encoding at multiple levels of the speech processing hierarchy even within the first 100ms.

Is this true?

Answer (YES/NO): NO